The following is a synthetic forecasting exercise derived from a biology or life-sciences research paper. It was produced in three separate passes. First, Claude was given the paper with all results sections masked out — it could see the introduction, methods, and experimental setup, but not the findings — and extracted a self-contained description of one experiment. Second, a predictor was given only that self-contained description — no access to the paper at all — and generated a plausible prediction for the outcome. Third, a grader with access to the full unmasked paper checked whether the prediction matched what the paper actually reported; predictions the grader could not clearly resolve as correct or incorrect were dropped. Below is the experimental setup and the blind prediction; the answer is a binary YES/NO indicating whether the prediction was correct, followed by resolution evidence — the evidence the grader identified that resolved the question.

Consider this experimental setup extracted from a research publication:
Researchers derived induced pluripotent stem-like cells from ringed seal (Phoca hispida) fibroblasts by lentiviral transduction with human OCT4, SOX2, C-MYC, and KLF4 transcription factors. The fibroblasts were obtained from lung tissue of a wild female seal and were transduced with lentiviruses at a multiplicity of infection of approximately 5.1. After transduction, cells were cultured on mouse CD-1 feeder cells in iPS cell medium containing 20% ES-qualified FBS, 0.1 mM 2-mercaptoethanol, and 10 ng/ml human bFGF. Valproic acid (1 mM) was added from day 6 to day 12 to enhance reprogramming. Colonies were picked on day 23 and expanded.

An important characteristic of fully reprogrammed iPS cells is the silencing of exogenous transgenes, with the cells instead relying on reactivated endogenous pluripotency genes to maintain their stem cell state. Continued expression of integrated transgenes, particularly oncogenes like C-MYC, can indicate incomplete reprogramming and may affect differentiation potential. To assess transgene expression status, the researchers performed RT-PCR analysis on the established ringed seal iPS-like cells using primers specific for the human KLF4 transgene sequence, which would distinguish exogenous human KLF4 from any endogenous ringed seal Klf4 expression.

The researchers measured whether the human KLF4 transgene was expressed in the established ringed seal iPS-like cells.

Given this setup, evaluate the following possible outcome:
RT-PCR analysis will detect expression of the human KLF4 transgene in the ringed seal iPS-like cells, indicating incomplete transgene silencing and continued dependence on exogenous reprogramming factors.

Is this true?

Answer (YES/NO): NO